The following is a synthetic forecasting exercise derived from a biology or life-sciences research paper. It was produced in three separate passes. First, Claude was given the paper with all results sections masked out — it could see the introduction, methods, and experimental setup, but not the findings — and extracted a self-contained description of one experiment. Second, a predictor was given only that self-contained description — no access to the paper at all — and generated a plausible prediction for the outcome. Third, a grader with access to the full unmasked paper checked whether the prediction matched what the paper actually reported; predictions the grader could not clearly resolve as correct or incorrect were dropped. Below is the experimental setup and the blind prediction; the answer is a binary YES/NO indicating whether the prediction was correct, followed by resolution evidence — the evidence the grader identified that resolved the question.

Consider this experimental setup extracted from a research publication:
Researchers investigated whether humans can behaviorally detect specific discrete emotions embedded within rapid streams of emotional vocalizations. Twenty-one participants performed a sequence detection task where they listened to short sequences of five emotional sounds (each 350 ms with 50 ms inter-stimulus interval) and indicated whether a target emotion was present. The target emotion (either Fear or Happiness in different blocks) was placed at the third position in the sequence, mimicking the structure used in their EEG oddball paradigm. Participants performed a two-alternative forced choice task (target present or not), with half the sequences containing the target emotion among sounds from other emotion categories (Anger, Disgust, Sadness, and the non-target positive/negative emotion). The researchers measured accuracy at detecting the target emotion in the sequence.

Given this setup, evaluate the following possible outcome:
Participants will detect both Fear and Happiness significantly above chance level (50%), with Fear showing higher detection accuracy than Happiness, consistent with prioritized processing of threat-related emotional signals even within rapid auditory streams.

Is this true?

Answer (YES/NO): NO